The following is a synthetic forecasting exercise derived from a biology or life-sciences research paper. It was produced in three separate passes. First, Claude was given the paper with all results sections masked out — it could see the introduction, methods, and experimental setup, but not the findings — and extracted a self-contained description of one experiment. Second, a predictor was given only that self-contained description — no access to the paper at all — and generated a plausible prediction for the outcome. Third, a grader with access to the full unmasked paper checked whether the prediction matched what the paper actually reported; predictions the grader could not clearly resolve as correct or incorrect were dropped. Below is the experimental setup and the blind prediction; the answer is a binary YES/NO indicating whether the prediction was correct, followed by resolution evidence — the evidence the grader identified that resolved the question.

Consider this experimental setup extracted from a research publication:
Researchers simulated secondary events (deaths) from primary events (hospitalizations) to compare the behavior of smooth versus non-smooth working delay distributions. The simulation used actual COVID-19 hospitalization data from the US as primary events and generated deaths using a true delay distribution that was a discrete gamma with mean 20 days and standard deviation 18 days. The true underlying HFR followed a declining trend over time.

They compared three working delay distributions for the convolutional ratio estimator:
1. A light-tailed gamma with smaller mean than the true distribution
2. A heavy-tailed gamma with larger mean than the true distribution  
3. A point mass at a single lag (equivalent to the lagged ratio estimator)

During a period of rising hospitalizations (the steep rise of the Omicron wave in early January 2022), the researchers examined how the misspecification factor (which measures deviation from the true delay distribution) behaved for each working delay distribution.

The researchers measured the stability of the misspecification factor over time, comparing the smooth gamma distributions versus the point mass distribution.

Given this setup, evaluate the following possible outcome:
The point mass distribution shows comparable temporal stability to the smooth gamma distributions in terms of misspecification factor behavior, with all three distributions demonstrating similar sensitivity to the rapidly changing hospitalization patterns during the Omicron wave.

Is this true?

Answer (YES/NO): NO